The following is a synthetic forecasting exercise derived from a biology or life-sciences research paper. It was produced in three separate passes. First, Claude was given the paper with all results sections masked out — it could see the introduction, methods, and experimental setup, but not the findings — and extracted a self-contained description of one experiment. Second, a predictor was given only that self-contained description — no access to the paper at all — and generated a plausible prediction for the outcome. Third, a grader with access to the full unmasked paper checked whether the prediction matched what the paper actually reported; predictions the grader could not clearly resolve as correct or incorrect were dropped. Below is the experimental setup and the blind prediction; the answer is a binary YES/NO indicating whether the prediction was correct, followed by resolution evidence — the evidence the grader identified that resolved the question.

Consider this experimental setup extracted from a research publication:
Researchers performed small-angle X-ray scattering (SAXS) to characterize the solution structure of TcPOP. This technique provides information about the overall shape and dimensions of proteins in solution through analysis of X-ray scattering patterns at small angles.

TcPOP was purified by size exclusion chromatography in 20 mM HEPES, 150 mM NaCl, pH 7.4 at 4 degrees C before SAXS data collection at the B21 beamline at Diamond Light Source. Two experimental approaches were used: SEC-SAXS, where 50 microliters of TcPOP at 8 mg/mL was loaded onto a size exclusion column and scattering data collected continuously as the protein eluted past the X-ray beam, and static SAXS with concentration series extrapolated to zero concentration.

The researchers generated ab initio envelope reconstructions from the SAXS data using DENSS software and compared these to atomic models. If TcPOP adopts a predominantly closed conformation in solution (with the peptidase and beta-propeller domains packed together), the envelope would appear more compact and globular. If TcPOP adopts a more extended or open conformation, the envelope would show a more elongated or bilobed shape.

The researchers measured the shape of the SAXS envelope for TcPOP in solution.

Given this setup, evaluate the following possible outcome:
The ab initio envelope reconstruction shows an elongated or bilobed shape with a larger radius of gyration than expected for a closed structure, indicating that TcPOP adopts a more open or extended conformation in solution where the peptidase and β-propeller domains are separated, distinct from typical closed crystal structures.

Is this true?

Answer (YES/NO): NO